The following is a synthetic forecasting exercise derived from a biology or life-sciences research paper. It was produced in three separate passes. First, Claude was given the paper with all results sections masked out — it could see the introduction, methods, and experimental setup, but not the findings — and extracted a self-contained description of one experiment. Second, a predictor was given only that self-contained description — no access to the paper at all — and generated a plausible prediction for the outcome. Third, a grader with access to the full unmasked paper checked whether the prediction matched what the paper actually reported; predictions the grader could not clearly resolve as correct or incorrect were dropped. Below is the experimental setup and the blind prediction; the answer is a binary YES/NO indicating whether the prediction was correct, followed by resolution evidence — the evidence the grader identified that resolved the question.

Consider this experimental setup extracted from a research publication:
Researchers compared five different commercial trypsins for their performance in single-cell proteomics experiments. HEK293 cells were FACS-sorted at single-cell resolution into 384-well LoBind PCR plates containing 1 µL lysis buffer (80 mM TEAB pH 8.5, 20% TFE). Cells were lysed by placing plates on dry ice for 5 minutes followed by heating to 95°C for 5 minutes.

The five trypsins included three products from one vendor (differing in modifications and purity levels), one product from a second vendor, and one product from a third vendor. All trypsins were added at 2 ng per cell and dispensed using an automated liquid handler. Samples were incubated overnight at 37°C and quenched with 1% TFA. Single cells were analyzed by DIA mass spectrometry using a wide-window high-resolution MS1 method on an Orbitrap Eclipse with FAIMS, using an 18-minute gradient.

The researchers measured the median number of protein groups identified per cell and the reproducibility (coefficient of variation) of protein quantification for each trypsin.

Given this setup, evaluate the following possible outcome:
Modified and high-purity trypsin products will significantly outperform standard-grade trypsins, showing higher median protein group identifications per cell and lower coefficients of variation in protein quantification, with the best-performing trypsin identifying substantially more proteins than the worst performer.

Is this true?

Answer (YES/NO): NO